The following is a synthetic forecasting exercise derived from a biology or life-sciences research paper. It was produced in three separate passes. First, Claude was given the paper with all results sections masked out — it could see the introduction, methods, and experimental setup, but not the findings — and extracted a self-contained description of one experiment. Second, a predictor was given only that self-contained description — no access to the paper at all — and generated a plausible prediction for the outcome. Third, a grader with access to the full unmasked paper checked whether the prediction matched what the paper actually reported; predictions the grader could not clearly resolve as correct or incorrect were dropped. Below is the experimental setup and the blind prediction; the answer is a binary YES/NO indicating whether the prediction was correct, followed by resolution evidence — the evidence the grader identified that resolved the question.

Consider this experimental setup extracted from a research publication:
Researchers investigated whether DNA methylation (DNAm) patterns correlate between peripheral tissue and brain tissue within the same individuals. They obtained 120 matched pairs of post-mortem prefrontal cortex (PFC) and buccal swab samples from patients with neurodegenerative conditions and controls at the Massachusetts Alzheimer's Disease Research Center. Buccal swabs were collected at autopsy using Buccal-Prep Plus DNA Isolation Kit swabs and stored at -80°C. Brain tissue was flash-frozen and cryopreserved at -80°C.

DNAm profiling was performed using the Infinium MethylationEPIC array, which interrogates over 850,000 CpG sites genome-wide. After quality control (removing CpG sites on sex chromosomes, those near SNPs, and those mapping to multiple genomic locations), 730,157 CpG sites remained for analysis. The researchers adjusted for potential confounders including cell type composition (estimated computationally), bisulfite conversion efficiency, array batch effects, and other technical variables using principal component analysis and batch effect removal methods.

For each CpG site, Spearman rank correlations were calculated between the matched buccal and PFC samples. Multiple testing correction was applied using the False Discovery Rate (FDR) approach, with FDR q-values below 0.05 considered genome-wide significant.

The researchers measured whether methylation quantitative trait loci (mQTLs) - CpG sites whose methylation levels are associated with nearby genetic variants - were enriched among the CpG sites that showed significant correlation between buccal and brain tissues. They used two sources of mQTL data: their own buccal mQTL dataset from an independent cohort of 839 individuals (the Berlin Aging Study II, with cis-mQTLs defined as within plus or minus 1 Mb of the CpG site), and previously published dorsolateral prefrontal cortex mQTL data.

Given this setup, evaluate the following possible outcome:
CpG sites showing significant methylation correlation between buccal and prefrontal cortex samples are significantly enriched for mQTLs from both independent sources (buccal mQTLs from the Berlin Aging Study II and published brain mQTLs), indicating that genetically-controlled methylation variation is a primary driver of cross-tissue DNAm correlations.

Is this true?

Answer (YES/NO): YES